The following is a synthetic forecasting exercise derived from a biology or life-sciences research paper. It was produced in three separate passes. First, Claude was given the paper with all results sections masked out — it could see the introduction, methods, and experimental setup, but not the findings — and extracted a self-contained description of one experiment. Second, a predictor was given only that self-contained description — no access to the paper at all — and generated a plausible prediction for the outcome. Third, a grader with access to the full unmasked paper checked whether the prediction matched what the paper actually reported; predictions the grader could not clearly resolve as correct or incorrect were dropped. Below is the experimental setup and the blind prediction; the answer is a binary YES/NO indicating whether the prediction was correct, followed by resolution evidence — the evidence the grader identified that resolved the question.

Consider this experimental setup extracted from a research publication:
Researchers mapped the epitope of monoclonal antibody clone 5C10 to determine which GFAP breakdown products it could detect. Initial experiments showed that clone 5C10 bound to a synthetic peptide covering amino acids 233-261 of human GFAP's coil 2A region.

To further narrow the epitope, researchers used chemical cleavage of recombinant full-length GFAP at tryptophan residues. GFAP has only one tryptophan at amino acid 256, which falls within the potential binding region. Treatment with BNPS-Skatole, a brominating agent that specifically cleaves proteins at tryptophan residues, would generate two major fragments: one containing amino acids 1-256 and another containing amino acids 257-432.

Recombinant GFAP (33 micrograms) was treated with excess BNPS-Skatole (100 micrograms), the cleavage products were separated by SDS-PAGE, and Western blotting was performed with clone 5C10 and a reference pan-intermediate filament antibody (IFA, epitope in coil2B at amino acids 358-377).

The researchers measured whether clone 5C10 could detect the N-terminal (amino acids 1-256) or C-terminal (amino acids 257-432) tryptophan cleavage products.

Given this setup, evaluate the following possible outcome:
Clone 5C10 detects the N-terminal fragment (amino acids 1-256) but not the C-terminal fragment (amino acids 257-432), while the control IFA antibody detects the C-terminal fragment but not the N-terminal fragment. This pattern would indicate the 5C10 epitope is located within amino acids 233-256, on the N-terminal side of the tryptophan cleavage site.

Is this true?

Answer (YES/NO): NO